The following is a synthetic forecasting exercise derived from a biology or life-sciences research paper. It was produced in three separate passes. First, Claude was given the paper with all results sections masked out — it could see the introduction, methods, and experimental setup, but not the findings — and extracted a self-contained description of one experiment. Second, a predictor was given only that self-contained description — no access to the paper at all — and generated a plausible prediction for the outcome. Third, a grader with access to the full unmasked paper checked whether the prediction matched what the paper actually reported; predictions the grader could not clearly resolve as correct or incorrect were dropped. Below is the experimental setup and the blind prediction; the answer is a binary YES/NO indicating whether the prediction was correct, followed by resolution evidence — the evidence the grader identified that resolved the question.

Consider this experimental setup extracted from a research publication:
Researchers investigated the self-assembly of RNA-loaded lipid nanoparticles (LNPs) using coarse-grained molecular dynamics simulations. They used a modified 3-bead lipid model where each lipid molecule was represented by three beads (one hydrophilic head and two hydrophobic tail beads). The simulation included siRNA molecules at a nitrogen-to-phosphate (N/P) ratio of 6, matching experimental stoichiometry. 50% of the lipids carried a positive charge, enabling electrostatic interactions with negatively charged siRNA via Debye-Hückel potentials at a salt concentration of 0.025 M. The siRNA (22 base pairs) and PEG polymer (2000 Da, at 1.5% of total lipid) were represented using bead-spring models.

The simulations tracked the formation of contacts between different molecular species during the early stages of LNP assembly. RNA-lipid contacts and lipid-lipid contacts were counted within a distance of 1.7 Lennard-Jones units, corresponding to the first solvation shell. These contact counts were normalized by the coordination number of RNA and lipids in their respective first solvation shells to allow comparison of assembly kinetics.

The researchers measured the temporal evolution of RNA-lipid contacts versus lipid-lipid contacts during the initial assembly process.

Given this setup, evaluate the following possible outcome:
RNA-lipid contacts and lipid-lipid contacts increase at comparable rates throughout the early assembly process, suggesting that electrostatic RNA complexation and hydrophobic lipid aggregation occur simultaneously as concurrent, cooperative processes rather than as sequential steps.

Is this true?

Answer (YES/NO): NO